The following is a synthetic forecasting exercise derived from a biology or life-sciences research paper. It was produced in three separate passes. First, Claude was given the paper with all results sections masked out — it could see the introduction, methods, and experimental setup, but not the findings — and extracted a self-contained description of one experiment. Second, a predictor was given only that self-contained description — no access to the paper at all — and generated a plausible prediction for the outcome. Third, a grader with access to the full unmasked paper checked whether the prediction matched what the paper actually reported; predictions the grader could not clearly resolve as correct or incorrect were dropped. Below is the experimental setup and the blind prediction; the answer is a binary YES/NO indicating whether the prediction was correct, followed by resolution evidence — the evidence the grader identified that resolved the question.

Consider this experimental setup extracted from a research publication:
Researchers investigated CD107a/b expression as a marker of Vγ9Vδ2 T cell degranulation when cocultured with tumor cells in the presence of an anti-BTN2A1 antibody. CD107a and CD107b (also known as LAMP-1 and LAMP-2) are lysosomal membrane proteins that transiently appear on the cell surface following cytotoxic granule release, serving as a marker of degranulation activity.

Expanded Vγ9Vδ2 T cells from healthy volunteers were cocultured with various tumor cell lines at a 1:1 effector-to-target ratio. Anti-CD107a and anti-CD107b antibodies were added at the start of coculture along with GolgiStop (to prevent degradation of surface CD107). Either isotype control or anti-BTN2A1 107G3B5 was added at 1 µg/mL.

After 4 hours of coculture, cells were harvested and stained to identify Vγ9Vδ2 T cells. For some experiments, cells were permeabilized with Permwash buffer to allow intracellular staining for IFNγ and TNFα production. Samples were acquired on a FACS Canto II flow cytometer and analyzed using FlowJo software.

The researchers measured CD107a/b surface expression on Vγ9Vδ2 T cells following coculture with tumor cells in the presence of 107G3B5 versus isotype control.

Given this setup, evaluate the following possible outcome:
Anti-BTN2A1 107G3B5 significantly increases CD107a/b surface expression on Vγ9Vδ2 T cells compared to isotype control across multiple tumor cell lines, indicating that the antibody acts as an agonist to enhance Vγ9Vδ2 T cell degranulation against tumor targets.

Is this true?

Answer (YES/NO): YES